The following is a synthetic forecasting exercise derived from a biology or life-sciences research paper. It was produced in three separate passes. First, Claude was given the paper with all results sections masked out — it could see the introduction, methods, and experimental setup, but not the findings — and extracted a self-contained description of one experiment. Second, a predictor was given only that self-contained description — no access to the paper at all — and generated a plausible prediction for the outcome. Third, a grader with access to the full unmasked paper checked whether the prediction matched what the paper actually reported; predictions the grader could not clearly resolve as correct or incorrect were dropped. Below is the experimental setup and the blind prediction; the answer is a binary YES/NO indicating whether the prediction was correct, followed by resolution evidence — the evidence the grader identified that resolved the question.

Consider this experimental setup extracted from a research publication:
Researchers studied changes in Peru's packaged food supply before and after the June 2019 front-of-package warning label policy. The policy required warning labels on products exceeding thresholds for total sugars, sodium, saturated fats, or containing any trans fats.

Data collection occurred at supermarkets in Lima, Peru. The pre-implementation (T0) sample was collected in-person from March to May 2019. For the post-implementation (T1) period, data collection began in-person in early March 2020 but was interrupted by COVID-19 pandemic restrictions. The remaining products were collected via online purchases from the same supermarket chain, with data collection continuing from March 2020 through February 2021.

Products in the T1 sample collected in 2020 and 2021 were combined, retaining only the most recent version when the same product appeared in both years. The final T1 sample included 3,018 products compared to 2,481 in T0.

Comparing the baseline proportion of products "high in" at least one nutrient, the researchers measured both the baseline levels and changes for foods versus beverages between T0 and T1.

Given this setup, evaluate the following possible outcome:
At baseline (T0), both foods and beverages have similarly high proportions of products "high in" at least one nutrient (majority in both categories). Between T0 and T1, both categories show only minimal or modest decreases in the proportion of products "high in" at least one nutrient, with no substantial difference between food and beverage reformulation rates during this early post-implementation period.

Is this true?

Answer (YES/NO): NO